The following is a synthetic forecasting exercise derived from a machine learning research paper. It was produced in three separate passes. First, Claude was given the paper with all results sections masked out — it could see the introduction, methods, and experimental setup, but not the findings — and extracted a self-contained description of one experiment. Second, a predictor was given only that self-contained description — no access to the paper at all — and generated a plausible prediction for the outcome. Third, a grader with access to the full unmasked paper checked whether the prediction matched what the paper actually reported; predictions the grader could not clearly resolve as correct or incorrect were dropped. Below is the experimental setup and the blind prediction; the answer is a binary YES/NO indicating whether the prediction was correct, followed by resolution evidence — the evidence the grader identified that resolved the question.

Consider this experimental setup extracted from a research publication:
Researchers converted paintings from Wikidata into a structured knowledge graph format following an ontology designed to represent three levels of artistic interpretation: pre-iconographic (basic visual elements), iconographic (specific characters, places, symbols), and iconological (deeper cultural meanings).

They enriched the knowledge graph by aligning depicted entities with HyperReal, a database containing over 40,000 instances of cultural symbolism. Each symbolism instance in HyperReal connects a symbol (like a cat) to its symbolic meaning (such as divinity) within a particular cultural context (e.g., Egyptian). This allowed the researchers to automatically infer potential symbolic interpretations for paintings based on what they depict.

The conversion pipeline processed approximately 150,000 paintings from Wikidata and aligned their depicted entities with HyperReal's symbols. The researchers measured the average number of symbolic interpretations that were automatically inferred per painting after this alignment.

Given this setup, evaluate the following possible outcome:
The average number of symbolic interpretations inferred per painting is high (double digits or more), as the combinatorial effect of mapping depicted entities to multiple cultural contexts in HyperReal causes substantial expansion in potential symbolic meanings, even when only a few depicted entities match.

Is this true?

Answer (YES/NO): YES